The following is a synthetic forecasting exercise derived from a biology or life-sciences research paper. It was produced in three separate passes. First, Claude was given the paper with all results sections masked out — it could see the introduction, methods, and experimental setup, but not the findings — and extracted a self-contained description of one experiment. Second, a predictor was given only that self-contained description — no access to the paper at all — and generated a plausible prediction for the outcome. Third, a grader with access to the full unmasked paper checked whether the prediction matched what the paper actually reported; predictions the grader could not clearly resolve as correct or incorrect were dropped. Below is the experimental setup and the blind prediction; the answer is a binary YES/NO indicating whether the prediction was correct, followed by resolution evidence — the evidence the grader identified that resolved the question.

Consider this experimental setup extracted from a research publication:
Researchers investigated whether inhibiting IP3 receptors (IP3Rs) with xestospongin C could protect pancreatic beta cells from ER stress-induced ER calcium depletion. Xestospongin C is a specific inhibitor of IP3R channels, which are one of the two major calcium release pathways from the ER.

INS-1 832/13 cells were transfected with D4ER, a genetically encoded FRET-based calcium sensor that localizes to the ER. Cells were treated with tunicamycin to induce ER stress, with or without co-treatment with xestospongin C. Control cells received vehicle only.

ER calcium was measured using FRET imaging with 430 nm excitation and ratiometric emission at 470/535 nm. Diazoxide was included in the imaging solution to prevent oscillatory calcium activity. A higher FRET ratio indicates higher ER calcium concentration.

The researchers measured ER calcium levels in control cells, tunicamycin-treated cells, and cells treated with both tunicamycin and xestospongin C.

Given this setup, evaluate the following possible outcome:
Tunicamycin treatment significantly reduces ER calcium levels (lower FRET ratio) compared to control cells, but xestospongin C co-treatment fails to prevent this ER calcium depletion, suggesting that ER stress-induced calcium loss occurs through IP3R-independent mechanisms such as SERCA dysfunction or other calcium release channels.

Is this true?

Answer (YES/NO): NO